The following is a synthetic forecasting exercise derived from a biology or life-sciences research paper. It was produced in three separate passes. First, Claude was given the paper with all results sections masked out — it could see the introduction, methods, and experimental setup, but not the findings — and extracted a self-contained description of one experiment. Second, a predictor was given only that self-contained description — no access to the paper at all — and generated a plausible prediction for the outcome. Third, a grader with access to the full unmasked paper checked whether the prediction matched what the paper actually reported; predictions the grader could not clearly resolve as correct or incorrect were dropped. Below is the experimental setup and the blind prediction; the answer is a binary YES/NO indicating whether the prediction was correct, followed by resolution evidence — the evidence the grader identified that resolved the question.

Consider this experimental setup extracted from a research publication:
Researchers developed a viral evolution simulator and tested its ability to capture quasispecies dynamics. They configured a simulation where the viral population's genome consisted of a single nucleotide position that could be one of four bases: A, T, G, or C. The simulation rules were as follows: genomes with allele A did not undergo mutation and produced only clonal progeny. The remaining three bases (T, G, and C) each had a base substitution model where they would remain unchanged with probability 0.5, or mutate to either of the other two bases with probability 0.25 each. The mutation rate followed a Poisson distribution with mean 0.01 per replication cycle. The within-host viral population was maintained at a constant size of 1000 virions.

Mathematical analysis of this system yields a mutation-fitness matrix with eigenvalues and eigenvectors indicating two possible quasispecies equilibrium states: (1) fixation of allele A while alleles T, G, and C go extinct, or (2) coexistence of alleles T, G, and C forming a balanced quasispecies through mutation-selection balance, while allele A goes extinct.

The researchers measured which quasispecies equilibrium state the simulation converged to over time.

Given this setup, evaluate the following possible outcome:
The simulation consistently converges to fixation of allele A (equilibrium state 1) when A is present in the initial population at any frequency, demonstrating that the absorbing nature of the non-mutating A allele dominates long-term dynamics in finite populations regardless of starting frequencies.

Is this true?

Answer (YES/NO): NO